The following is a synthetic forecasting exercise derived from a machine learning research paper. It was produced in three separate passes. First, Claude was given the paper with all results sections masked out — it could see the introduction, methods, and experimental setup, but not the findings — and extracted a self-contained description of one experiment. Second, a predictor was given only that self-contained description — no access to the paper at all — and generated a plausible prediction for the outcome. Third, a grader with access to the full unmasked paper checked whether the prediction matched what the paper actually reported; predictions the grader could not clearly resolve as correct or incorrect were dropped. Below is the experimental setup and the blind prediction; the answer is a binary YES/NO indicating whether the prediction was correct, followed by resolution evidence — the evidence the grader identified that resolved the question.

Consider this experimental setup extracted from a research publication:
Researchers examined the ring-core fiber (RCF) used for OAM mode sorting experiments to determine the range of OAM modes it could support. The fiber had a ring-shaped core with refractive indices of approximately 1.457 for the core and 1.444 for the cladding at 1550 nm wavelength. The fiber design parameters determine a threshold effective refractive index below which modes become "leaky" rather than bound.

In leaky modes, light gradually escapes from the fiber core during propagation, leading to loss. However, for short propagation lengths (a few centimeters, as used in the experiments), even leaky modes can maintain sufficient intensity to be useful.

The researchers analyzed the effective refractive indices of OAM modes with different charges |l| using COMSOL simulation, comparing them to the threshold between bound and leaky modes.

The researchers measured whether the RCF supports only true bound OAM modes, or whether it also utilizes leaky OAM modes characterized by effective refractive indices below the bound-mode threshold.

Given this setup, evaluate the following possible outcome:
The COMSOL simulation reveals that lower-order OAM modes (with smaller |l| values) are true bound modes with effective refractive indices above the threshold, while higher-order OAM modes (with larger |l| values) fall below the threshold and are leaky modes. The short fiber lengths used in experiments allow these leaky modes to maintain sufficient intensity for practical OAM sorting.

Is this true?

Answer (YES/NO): YES